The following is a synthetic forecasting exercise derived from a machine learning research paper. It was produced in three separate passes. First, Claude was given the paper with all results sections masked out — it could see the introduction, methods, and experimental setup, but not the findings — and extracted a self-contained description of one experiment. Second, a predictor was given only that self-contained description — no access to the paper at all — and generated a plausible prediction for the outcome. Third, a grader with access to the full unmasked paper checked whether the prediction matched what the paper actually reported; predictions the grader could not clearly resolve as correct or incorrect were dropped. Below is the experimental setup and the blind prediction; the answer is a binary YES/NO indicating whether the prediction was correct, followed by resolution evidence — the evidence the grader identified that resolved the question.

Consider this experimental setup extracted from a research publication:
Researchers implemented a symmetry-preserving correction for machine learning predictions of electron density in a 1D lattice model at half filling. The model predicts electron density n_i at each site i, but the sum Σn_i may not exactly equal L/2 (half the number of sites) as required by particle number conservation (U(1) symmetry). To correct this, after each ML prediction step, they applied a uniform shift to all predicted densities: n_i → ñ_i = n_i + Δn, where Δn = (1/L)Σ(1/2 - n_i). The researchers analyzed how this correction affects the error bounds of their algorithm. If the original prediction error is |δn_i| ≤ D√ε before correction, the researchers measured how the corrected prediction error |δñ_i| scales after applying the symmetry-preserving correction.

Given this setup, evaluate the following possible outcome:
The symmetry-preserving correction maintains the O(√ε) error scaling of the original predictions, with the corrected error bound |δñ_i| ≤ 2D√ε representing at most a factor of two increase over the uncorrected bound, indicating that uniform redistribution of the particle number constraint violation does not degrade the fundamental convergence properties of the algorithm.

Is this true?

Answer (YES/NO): YES